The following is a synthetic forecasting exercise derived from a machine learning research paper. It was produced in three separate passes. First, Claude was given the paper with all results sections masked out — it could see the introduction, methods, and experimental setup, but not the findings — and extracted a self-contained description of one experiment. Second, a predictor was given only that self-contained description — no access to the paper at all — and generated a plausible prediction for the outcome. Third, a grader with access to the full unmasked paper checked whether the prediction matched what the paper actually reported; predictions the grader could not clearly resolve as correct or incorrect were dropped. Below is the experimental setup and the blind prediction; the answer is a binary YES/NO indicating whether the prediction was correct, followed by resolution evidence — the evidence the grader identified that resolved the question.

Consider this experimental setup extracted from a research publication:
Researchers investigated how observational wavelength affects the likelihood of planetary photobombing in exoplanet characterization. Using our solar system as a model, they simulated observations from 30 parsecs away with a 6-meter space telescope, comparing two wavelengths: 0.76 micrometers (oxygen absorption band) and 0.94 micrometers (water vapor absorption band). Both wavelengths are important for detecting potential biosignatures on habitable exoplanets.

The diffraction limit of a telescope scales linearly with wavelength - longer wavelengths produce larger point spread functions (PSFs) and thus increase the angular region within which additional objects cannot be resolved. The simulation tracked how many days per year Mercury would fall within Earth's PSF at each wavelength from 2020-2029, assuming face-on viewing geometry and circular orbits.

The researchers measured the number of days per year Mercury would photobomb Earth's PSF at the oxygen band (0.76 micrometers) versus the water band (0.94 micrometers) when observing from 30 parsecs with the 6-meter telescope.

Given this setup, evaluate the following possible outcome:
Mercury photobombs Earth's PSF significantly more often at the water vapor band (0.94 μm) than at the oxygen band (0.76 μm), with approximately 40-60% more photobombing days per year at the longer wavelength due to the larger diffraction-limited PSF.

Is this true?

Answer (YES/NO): YES